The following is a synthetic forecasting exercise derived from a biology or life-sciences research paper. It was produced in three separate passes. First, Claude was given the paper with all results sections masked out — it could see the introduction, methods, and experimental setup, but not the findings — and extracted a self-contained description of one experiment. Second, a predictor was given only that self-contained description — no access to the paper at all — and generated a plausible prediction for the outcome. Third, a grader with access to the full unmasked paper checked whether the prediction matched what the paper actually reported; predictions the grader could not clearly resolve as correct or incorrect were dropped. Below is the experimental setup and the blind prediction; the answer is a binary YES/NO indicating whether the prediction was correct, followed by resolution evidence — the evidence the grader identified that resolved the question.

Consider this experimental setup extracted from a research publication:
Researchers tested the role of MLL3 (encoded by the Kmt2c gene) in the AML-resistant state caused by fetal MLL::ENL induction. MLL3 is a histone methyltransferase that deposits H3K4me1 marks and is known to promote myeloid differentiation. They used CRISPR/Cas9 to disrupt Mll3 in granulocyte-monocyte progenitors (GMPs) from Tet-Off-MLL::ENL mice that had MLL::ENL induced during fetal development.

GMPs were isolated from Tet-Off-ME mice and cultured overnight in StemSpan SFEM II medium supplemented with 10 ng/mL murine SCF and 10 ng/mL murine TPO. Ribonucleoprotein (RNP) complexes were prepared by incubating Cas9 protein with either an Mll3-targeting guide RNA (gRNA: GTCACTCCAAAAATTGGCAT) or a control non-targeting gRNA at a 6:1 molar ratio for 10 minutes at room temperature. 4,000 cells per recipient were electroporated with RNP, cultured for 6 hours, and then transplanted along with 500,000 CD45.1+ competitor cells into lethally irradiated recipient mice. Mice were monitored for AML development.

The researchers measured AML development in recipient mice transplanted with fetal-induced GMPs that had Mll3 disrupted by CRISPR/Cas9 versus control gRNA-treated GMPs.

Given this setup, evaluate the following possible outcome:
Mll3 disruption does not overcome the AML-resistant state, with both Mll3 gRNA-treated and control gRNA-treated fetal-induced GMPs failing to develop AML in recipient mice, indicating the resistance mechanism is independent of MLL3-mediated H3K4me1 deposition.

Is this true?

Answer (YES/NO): NO